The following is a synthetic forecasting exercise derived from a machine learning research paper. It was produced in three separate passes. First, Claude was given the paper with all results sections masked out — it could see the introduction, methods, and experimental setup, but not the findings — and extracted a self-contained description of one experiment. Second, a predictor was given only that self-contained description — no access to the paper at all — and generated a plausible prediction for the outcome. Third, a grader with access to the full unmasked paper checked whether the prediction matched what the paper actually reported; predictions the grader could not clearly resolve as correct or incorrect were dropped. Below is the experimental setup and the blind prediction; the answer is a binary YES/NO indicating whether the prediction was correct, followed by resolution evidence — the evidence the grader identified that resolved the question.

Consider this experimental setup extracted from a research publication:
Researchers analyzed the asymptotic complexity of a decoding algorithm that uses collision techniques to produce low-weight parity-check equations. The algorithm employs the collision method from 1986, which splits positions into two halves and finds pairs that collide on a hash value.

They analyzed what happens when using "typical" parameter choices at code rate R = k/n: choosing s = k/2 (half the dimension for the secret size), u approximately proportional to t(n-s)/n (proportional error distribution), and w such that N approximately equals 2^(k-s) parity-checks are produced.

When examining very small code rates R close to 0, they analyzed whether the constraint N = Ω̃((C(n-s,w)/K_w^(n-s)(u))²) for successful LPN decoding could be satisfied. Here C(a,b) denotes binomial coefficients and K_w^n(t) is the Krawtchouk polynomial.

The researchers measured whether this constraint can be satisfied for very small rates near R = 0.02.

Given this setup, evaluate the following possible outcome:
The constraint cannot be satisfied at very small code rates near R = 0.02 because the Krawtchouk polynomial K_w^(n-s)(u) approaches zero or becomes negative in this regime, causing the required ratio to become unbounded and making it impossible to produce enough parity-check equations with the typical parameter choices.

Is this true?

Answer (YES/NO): NO